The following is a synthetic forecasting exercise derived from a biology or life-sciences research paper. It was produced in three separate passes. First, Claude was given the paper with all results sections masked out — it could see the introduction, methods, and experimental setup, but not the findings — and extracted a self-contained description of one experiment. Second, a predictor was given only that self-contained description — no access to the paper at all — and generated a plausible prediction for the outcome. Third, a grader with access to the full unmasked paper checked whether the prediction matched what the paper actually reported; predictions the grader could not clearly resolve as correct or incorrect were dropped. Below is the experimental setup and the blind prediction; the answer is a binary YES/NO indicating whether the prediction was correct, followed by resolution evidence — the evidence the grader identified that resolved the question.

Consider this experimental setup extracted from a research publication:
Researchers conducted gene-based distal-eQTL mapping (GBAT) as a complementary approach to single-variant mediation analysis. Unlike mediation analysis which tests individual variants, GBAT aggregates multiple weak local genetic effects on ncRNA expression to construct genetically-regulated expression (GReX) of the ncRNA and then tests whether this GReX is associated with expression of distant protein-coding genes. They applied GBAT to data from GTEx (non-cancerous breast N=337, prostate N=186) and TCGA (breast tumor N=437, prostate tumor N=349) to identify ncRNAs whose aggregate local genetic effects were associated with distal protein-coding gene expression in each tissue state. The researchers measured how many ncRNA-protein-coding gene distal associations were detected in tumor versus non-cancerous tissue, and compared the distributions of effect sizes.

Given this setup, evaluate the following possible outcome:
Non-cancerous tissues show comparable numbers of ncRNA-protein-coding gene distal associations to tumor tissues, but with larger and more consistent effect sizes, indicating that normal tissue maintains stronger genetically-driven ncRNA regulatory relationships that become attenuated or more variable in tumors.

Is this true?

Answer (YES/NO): NO